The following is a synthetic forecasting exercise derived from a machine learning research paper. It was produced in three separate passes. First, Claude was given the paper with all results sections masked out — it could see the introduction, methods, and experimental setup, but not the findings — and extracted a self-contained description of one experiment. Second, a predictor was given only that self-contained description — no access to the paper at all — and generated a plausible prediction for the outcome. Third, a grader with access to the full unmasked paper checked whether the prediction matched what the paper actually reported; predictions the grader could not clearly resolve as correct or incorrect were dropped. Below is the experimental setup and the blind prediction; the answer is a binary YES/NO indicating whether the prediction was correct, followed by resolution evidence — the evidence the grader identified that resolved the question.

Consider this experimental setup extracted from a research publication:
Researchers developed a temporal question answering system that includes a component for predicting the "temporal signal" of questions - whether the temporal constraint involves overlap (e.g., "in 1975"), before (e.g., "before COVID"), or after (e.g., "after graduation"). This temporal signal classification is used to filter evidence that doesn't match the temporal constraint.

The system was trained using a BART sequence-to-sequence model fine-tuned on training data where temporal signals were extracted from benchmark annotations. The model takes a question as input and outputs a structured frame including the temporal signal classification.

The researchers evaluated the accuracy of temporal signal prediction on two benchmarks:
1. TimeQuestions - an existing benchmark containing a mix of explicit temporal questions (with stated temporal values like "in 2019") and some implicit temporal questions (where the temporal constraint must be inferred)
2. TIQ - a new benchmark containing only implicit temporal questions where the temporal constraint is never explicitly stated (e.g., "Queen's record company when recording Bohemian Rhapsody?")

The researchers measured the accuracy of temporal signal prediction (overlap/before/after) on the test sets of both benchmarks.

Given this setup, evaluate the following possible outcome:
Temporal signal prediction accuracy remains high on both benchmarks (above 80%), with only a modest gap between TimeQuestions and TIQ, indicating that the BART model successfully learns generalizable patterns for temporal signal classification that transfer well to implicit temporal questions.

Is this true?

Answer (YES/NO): YES